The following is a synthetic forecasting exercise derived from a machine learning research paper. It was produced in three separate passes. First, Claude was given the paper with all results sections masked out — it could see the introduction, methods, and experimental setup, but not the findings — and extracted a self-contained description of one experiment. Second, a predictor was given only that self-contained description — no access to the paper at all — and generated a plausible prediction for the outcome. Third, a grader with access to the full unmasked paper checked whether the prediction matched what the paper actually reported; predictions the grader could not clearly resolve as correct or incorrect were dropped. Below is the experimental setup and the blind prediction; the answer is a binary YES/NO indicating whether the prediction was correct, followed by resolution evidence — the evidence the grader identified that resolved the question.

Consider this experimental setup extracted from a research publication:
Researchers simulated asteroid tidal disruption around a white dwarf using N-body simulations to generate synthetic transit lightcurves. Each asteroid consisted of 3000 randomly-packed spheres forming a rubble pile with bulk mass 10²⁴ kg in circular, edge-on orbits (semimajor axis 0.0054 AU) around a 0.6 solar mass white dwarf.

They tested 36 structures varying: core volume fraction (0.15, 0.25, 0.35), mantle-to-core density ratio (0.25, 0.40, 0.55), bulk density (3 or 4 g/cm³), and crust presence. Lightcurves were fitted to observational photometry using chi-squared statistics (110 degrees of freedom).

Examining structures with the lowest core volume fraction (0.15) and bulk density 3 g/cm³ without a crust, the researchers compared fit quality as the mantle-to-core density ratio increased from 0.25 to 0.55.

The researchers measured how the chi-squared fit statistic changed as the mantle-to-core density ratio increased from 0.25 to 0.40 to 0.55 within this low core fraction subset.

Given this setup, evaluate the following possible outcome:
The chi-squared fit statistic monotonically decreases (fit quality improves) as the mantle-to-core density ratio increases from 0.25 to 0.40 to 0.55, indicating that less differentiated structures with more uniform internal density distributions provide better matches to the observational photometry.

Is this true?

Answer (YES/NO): NO